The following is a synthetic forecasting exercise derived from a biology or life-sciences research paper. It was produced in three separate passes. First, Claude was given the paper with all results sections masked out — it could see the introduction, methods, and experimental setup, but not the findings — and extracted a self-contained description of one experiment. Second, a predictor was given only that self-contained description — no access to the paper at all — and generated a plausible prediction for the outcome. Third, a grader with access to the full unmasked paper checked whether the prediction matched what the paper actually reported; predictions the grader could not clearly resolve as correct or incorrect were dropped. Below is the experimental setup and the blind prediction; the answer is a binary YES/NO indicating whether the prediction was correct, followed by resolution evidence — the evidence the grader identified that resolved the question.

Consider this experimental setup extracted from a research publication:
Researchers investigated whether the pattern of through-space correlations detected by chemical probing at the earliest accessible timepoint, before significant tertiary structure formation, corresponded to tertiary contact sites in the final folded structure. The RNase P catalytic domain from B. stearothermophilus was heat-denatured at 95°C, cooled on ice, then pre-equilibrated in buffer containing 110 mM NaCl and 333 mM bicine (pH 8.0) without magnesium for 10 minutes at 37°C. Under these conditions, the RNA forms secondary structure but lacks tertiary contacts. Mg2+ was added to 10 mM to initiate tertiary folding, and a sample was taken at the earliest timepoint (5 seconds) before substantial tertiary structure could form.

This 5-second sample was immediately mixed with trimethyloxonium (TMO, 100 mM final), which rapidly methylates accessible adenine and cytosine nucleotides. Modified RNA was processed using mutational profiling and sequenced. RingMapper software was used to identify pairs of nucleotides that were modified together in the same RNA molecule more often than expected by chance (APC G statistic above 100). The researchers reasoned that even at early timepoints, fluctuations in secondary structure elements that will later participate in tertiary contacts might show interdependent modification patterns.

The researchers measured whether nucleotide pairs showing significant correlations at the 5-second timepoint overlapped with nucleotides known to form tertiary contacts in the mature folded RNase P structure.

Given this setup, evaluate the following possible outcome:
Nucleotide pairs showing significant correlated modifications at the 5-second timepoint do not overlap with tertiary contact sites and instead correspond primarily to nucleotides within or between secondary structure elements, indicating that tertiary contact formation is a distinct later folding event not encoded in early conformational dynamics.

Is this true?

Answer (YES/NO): NO